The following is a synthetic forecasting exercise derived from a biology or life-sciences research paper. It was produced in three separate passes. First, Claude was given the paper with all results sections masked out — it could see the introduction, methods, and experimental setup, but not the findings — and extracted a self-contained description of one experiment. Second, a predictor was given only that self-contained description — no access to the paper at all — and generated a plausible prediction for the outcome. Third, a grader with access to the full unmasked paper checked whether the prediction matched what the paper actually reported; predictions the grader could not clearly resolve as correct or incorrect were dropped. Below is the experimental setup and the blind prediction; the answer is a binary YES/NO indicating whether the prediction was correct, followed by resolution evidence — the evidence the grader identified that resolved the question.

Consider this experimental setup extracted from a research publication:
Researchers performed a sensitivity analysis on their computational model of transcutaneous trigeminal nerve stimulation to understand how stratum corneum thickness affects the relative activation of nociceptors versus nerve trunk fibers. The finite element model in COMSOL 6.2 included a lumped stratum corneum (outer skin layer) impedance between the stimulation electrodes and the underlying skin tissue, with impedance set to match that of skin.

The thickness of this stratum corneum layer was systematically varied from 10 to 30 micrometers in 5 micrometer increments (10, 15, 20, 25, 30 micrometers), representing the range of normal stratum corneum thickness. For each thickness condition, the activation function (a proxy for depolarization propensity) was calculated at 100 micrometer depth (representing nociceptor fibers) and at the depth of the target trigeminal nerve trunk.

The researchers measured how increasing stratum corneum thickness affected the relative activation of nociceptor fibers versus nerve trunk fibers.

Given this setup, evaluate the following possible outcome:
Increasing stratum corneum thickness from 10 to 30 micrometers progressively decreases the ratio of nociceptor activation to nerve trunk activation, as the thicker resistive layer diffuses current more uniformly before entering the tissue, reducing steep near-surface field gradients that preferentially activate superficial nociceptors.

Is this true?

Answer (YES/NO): YES